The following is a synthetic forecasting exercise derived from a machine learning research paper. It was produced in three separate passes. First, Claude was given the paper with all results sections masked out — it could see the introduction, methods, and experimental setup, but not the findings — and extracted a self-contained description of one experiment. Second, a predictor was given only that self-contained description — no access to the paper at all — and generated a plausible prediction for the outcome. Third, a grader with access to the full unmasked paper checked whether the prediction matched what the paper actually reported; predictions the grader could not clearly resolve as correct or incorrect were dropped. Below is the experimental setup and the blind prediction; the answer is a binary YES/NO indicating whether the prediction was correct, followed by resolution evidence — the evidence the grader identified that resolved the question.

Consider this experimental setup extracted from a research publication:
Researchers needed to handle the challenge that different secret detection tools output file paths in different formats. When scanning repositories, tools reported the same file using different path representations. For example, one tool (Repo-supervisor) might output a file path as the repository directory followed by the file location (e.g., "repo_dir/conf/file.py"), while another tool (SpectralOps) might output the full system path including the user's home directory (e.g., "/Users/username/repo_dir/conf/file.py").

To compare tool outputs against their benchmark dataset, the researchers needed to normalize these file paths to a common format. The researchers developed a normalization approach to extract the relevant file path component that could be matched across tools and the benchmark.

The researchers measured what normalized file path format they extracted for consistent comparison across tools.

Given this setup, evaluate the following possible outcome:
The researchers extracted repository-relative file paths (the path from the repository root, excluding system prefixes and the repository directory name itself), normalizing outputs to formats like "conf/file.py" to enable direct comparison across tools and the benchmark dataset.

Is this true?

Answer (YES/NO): YES